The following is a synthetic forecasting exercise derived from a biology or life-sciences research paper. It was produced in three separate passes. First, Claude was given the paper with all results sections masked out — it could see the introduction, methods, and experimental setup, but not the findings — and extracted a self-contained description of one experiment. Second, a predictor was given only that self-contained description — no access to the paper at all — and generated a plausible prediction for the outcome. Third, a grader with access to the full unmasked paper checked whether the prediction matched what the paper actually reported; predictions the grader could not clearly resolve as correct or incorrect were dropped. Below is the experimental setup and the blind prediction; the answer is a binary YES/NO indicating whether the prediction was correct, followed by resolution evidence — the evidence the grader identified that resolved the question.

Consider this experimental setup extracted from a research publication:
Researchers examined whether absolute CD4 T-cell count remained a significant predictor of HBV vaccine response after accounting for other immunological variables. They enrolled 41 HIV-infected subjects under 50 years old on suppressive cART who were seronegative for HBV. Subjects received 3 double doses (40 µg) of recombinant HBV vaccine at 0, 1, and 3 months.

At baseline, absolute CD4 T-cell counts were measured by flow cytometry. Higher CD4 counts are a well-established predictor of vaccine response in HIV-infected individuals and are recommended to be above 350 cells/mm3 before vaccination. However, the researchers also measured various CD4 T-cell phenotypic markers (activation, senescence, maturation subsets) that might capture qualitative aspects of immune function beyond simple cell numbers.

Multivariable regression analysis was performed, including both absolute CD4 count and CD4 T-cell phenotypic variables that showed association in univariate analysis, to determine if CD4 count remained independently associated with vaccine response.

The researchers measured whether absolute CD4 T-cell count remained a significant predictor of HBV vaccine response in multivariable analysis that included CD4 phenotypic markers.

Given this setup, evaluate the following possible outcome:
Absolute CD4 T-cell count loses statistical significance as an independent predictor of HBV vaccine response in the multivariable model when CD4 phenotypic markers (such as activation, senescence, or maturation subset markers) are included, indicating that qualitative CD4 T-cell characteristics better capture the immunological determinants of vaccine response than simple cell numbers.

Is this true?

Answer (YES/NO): NO